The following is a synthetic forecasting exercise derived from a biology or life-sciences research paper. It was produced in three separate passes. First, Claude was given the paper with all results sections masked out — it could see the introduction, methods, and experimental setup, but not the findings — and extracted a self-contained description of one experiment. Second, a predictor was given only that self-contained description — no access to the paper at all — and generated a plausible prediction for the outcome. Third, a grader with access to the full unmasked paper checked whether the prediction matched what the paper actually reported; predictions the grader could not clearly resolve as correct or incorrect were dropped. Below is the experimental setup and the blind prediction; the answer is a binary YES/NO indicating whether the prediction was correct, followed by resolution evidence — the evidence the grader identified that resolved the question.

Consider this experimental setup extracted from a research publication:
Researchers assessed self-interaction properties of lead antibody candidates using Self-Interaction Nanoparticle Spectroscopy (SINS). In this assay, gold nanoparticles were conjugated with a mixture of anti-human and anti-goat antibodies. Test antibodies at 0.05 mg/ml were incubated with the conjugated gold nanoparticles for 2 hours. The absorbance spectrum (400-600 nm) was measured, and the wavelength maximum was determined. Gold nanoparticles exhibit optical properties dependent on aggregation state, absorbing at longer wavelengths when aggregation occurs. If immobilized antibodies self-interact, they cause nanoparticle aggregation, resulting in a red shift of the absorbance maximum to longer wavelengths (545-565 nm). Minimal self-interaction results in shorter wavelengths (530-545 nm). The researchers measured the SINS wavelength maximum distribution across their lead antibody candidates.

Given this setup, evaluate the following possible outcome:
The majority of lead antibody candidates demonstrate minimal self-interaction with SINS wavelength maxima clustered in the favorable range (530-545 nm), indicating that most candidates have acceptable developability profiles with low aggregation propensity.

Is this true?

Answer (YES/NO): NO